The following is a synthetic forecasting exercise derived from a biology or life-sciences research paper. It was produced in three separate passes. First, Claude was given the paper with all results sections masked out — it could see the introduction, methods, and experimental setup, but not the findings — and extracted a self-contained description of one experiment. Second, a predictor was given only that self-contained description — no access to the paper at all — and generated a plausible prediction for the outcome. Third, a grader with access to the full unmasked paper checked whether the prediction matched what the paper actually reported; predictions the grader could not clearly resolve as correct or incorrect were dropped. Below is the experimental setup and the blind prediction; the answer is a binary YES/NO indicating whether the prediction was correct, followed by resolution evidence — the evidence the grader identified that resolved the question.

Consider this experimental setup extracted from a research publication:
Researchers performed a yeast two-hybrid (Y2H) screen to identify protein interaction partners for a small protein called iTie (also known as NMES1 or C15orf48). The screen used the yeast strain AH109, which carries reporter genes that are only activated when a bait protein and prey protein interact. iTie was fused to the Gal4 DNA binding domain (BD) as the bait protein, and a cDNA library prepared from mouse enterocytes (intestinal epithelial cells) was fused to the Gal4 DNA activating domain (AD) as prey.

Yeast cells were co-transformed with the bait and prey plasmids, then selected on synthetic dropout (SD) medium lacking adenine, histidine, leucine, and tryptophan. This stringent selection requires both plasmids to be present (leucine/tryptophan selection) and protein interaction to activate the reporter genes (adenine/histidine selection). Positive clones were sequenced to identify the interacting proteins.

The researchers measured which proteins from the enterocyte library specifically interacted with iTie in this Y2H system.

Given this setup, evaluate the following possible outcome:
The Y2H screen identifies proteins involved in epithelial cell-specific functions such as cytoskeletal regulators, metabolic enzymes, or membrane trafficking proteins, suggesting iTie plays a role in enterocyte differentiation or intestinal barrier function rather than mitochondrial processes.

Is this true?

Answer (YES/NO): NO